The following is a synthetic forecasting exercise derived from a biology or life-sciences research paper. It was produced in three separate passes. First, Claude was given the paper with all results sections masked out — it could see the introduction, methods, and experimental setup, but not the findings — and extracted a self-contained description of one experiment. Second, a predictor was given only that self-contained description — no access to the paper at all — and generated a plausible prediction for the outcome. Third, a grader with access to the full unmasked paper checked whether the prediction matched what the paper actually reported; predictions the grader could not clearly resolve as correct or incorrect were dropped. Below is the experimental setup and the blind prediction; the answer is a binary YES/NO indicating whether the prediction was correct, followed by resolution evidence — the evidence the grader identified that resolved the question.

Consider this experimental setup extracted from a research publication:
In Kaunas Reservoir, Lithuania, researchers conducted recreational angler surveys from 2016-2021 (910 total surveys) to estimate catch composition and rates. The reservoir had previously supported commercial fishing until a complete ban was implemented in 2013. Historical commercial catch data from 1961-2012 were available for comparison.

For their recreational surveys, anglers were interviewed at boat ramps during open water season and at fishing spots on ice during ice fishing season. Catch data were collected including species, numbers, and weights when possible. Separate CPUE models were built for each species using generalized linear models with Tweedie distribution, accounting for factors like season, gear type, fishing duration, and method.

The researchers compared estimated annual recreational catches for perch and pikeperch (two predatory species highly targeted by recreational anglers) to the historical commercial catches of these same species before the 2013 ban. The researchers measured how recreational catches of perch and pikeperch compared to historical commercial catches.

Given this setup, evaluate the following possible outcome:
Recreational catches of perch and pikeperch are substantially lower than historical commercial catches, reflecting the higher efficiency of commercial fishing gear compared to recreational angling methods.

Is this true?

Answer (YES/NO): NO